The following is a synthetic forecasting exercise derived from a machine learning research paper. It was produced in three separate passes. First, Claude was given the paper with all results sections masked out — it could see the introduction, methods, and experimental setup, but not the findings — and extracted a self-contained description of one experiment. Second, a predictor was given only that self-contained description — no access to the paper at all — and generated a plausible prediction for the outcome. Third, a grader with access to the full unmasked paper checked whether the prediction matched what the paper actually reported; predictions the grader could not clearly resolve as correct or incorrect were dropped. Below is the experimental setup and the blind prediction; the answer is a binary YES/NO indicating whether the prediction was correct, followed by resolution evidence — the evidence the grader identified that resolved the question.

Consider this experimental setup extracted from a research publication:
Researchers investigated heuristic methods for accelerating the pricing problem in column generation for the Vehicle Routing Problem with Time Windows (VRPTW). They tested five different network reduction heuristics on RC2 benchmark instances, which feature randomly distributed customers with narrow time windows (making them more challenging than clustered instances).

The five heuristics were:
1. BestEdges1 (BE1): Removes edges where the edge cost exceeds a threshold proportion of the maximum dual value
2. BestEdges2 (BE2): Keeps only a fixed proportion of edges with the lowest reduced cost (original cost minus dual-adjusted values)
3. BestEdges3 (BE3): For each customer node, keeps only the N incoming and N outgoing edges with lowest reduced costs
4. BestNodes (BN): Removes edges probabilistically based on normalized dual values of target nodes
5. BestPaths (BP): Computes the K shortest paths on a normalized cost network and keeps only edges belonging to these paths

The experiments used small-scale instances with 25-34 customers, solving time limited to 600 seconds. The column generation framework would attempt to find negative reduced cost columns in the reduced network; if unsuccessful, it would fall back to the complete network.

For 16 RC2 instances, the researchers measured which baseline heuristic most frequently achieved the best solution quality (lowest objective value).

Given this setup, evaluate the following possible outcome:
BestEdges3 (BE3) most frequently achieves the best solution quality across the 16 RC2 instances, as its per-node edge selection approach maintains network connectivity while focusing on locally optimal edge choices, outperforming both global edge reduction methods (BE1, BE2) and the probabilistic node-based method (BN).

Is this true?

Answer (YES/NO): NO